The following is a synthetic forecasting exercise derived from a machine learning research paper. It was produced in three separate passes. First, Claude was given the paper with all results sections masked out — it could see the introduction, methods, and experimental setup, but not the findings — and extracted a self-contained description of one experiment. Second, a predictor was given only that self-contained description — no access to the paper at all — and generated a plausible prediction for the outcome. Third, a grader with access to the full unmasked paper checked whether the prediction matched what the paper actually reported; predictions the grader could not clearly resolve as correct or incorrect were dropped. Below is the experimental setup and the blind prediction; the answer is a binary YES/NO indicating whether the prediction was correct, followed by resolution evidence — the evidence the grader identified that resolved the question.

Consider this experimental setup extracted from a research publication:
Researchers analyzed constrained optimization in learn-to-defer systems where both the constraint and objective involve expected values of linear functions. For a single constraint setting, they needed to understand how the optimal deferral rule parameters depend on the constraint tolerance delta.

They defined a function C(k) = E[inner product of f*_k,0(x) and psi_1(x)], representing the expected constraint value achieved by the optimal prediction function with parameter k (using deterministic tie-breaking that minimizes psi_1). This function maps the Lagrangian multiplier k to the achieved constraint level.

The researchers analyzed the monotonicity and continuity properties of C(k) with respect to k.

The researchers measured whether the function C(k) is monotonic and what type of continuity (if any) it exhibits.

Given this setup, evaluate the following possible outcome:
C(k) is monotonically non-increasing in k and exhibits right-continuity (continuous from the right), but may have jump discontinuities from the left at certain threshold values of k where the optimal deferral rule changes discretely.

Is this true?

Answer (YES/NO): NO